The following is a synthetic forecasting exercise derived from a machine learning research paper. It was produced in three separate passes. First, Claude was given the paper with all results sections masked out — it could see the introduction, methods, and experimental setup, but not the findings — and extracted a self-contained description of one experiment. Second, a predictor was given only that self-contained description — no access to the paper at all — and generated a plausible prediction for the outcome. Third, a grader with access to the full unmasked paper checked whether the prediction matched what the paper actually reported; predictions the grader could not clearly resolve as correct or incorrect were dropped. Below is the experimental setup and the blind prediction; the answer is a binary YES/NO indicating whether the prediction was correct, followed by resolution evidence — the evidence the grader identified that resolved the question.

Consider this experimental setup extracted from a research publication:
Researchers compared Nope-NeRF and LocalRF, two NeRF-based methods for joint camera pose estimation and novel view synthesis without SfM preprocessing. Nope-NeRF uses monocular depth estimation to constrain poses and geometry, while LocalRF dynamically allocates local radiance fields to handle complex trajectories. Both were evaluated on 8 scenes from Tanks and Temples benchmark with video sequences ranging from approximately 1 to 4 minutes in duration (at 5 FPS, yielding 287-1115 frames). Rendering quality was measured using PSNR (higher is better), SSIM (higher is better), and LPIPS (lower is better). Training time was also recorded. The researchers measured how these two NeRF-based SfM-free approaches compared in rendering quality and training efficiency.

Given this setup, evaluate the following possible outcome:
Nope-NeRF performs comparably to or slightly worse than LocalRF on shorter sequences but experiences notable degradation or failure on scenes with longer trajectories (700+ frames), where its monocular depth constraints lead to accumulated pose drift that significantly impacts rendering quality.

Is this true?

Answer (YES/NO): NO